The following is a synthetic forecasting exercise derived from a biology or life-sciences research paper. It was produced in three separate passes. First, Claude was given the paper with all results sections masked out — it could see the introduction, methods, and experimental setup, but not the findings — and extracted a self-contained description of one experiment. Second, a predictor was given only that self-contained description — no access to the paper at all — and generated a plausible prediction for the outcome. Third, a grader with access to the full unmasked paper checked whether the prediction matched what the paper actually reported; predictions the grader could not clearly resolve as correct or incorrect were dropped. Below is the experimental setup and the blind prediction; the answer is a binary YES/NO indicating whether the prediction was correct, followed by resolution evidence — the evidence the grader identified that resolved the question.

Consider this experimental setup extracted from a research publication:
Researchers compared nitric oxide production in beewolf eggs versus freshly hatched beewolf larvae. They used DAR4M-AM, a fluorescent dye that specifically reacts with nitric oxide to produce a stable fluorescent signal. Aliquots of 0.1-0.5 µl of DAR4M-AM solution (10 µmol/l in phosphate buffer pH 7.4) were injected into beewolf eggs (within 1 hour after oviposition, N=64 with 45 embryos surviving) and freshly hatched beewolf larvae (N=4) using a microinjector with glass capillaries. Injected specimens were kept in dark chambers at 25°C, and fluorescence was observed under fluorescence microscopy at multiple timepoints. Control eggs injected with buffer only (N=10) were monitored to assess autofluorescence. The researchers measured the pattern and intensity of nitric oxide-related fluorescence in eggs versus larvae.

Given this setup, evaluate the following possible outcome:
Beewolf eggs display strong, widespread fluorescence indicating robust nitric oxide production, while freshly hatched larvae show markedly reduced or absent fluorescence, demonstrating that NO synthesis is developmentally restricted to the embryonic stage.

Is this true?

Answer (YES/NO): YES